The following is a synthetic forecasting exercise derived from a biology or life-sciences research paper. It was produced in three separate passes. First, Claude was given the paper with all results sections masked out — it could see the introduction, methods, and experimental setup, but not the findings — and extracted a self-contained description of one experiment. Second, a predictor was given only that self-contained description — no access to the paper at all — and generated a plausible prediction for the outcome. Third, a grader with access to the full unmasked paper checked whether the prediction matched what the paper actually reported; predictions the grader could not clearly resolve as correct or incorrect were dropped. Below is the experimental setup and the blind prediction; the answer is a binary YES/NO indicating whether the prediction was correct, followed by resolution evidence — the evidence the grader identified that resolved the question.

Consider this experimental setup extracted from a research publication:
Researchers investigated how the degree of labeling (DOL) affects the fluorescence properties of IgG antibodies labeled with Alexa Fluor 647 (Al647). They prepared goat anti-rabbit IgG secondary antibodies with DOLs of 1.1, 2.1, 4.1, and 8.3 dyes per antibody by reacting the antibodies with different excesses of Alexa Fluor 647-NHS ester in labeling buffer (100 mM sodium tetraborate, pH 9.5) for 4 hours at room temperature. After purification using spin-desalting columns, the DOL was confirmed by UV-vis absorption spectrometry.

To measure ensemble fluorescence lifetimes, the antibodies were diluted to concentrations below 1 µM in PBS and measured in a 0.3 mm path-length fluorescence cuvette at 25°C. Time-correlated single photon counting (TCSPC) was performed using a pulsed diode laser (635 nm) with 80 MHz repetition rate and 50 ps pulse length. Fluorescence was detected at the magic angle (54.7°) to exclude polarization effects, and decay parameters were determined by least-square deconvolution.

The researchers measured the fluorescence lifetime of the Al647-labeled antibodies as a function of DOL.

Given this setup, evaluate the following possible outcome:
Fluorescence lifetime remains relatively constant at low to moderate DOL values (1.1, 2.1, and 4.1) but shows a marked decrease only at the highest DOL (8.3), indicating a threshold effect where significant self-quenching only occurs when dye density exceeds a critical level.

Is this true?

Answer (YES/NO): NO